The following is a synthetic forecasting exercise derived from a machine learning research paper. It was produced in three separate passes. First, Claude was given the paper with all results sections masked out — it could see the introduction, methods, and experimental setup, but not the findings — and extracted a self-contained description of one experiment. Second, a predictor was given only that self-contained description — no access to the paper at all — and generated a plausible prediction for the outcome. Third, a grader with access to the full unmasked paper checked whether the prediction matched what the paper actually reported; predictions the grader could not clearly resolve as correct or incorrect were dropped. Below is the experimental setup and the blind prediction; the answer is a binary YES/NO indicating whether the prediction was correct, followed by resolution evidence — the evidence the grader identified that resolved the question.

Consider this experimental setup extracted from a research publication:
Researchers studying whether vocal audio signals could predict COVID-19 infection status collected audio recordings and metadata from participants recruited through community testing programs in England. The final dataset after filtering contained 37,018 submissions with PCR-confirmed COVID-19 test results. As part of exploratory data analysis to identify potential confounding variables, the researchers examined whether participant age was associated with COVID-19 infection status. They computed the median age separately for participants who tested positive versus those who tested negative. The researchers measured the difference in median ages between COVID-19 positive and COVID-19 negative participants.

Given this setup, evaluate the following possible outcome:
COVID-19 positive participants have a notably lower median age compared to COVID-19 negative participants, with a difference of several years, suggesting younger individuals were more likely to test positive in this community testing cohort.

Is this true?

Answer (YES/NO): YES